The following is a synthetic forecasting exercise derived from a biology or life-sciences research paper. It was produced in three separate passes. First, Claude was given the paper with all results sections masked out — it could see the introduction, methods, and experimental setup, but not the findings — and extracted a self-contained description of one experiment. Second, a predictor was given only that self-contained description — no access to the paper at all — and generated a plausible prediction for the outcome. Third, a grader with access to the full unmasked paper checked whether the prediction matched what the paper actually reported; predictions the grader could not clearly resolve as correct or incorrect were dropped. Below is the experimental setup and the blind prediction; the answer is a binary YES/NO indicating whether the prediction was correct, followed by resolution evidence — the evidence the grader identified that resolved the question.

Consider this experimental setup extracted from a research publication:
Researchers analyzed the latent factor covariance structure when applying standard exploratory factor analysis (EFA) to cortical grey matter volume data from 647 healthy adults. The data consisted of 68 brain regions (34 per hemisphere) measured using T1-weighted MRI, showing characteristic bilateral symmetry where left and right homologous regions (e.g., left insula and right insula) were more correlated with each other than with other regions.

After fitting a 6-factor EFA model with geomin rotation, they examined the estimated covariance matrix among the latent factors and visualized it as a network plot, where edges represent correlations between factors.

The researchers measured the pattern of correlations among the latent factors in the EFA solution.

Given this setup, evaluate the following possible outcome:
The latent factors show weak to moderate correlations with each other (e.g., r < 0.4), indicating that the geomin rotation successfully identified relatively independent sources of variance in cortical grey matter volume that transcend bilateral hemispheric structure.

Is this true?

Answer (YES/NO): NO